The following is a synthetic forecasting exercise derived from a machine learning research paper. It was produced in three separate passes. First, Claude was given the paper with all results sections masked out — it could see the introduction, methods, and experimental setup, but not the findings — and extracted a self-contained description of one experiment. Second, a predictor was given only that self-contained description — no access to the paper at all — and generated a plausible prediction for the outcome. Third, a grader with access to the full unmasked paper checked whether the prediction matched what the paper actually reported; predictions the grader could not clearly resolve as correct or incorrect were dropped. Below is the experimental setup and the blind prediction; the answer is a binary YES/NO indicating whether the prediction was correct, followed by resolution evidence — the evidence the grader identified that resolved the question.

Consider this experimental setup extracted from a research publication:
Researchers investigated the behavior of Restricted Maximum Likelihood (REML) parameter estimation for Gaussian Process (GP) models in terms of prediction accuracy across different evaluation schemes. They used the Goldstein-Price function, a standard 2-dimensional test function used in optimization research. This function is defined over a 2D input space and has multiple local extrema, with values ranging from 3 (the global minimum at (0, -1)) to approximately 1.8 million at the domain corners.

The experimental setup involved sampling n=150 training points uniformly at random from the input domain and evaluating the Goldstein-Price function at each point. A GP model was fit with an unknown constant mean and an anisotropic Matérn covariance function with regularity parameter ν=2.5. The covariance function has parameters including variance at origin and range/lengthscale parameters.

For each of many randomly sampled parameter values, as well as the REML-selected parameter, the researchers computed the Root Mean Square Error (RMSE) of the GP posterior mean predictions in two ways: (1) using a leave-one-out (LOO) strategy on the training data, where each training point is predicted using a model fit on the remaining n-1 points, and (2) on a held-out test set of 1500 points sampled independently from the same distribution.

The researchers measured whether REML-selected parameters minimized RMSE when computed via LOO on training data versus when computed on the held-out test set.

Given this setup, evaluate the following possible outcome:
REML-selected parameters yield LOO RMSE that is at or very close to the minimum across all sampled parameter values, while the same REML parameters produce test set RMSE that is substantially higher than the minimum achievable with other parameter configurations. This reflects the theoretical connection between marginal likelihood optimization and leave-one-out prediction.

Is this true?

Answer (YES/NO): NO